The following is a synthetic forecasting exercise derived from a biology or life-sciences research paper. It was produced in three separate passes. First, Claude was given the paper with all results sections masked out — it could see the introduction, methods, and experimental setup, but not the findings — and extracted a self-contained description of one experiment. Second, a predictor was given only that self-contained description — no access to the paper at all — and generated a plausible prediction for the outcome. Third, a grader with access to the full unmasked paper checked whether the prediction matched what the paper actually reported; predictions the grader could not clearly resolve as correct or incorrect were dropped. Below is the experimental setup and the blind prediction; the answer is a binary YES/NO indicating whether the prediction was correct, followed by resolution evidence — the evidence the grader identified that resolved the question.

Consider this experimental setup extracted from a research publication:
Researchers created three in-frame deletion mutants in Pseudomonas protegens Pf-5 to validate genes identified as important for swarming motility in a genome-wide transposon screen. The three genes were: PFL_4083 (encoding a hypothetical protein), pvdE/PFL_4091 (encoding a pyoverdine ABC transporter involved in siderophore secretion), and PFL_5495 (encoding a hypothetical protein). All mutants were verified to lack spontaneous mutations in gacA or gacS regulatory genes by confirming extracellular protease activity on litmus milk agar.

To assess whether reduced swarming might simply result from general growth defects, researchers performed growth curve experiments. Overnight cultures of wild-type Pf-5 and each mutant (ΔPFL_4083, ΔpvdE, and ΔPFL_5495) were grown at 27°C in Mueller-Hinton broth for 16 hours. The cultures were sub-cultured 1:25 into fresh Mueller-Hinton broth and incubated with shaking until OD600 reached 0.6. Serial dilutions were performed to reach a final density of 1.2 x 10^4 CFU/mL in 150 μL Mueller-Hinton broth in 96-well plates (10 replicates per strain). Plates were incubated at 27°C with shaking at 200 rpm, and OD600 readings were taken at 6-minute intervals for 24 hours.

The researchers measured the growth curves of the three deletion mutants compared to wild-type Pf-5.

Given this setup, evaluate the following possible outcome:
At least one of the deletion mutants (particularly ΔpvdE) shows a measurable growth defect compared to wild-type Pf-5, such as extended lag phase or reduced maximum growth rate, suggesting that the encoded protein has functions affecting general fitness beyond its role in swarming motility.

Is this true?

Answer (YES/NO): NO